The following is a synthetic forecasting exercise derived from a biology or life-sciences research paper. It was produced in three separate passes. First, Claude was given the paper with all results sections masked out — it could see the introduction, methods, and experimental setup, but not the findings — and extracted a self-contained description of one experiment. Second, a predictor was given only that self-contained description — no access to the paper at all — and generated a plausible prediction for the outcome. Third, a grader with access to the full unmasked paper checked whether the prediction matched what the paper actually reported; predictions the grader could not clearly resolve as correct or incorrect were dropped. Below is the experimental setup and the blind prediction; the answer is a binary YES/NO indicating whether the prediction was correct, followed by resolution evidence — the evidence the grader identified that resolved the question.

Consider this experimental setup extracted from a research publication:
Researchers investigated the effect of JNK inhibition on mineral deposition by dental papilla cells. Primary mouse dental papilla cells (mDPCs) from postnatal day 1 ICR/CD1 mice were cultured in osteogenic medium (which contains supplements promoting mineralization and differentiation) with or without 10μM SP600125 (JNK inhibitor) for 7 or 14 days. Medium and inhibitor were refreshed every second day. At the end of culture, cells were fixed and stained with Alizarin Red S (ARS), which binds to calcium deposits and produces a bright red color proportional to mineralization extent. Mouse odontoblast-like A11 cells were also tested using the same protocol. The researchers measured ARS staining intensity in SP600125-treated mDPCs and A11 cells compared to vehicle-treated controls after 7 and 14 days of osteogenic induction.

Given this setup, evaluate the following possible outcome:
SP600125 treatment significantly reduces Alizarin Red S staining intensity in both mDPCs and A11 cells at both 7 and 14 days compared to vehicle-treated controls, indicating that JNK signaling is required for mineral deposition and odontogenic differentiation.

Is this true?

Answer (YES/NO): NO